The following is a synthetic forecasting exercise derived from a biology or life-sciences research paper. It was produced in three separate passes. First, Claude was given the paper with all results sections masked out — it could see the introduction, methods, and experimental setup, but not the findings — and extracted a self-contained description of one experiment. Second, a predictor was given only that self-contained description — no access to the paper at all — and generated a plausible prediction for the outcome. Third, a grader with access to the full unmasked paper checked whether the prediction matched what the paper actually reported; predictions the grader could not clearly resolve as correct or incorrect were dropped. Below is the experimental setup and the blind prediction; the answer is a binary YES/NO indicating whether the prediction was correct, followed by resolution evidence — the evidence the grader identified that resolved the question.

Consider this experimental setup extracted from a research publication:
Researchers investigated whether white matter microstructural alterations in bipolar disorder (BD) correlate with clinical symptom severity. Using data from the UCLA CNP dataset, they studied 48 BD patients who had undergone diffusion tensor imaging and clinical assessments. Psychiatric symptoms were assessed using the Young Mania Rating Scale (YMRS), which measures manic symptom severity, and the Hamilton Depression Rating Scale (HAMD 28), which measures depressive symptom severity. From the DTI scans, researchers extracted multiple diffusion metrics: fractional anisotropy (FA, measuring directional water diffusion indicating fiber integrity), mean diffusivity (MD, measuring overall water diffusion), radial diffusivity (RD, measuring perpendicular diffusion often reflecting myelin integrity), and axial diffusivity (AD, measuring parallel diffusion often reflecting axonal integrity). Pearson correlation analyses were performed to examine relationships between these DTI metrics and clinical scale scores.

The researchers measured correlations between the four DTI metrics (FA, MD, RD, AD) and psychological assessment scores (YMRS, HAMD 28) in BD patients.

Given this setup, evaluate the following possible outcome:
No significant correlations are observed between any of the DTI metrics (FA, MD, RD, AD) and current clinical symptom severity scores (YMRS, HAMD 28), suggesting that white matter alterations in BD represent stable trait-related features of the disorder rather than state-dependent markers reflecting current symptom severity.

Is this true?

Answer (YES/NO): YES